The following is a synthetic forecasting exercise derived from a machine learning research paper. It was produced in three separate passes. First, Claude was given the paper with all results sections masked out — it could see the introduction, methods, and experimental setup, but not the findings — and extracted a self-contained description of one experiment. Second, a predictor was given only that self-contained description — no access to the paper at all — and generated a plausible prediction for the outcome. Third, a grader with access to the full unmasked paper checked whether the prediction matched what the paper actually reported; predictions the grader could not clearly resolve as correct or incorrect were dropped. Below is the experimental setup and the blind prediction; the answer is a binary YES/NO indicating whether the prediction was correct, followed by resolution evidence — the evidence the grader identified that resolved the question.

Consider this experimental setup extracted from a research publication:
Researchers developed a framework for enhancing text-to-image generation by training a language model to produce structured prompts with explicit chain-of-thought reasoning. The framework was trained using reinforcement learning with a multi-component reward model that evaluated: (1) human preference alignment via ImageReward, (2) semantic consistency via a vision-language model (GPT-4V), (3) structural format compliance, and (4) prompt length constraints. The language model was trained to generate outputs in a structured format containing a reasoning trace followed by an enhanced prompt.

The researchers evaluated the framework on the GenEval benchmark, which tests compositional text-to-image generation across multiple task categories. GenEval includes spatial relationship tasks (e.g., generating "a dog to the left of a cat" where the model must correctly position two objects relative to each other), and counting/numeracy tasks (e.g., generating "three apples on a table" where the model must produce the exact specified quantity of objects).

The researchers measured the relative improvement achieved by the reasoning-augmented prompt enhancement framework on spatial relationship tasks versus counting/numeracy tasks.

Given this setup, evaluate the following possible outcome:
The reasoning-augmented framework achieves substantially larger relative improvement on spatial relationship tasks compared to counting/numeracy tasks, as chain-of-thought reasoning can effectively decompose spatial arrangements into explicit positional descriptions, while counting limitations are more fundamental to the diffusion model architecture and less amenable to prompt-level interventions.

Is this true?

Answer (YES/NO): YES